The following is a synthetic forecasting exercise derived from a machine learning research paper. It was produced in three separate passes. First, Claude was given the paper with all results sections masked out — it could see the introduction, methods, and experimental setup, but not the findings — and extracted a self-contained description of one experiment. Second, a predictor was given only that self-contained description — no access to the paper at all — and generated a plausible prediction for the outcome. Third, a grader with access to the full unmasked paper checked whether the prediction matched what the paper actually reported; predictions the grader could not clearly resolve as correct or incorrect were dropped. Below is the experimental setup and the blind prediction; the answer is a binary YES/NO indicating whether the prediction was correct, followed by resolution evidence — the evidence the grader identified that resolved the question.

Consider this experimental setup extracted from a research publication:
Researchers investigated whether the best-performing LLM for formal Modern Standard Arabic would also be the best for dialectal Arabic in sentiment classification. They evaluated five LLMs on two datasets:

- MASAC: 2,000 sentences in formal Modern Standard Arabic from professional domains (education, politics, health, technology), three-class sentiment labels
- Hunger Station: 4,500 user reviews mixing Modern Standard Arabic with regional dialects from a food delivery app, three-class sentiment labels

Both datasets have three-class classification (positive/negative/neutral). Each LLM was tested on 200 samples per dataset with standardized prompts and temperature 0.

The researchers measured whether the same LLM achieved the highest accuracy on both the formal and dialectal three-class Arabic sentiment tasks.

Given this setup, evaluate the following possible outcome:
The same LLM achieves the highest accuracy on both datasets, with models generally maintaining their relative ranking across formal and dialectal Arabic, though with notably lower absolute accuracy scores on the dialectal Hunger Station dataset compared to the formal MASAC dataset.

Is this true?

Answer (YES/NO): NO